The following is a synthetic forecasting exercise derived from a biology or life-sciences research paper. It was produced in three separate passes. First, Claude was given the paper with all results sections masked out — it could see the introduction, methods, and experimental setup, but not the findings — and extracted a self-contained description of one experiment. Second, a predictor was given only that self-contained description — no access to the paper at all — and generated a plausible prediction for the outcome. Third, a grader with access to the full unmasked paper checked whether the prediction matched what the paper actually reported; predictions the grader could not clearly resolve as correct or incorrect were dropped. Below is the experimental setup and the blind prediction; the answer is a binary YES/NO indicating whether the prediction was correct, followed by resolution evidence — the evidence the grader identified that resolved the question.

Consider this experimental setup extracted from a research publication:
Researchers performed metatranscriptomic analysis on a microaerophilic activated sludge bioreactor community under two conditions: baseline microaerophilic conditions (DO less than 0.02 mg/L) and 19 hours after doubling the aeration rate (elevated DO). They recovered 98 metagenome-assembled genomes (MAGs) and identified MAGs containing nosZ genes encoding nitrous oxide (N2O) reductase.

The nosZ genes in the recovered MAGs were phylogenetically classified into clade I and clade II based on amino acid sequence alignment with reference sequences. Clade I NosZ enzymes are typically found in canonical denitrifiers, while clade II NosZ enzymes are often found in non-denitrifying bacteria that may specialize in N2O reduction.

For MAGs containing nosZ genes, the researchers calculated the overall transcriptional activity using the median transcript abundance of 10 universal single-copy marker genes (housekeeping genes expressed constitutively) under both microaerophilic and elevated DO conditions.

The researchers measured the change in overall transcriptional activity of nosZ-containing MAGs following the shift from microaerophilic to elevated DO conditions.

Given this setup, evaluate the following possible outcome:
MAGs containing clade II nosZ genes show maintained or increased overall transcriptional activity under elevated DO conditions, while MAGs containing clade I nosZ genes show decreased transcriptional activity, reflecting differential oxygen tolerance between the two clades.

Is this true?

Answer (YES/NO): NO